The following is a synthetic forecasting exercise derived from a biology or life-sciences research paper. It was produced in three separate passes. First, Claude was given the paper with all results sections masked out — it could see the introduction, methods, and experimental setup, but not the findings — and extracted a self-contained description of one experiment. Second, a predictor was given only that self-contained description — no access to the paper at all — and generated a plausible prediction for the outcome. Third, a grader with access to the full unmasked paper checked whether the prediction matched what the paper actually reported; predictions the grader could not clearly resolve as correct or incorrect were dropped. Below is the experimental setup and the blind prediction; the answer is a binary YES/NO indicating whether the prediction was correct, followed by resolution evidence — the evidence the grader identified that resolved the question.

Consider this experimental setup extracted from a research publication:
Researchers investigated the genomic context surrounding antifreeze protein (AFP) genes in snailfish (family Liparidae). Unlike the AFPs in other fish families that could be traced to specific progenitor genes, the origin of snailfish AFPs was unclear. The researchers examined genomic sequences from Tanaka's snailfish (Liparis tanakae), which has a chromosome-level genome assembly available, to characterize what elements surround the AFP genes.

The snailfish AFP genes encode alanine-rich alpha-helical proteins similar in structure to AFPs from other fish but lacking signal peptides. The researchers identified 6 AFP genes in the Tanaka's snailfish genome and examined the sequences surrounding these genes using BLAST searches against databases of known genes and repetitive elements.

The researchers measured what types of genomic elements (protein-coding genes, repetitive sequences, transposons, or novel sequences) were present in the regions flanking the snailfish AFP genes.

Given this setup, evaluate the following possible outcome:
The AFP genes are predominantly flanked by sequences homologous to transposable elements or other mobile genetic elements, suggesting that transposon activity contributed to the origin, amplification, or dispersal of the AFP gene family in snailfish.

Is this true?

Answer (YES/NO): YES